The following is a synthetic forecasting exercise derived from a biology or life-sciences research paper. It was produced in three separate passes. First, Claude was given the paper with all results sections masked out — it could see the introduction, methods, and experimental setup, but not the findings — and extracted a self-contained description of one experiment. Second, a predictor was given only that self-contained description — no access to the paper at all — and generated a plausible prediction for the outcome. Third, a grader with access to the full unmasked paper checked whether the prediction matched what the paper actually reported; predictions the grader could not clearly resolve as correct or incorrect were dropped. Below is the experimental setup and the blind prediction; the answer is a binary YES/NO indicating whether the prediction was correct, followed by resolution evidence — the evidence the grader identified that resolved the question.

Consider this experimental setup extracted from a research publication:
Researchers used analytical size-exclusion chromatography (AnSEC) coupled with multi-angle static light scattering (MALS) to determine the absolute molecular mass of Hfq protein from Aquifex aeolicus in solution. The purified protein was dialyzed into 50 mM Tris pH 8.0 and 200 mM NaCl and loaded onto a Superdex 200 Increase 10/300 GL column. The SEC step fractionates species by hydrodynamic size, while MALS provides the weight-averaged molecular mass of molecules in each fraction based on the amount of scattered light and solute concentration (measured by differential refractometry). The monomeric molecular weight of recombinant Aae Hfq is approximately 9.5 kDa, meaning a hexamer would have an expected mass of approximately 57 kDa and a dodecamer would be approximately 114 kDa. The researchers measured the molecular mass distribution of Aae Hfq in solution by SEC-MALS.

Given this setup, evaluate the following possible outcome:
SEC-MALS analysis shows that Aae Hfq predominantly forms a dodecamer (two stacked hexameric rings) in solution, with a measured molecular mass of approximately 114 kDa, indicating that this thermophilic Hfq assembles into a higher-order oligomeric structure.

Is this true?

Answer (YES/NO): NO